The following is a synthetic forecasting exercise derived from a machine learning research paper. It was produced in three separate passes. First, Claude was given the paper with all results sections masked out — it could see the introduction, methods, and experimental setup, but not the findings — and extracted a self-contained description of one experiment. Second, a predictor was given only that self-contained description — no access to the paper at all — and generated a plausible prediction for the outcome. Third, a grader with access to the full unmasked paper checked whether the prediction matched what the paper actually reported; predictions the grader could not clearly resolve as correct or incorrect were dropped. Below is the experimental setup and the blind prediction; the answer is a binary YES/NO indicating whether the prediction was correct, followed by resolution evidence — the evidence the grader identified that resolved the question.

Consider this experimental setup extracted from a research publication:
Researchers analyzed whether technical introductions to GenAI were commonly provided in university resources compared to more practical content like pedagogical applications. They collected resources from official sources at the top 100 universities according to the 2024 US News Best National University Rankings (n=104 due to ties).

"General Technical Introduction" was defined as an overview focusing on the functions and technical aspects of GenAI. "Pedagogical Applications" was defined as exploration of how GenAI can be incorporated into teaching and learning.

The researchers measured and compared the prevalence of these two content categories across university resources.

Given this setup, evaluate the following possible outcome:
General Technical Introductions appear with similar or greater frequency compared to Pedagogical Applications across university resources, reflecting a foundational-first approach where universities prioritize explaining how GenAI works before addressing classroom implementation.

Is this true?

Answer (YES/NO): YES